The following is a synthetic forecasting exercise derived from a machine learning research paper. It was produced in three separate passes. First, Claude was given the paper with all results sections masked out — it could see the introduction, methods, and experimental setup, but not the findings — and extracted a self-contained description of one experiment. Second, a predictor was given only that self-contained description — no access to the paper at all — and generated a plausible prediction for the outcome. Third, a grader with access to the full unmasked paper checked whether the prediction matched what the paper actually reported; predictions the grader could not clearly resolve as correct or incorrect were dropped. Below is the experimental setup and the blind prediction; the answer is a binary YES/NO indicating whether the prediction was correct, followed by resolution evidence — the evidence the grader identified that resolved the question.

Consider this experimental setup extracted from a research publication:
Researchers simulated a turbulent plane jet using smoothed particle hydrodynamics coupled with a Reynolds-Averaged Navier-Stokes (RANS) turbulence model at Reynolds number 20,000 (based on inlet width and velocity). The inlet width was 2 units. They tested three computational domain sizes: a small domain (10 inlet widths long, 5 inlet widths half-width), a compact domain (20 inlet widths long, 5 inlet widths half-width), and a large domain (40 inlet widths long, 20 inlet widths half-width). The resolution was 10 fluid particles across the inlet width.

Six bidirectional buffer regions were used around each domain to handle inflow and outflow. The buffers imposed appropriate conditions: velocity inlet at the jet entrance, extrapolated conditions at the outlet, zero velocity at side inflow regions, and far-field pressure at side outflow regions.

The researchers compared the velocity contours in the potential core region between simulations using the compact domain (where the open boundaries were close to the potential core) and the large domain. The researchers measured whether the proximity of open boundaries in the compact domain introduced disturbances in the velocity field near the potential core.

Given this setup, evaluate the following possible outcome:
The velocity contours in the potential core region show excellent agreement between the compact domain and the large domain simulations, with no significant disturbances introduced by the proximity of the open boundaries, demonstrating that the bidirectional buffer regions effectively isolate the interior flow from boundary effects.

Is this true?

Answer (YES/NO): YES